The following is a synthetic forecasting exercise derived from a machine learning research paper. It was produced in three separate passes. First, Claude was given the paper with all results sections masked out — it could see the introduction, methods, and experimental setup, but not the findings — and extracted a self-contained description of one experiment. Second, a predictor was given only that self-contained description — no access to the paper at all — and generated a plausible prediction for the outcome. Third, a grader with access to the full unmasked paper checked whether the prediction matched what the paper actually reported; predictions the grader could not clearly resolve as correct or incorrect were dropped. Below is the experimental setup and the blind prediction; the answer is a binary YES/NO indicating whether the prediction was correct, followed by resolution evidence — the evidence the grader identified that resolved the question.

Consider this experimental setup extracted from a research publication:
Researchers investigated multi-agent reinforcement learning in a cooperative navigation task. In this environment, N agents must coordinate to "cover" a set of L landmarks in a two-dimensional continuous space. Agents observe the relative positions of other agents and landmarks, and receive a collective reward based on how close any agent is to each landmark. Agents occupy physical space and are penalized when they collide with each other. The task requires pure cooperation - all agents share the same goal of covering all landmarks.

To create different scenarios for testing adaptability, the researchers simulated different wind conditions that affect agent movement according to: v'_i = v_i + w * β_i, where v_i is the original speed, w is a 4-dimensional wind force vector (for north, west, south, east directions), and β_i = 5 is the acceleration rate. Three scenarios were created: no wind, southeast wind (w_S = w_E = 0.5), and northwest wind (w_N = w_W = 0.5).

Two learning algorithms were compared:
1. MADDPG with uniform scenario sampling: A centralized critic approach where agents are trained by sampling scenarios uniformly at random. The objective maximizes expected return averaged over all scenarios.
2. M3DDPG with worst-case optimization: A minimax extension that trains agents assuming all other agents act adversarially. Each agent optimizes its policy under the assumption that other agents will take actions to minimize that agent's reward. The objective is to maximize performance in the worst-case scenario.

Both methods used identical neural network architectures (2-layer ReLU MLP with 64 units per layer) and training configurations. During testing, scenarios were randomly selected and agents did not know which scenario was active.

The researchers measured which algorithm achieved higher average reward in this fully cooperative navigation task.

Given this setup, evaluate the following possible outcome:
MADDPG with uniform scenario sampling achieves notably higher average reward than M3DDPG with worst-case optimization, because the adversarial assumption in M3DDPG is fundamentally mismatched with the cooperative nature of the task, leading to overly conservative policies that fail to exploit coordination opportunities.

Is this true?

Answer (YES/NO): YES